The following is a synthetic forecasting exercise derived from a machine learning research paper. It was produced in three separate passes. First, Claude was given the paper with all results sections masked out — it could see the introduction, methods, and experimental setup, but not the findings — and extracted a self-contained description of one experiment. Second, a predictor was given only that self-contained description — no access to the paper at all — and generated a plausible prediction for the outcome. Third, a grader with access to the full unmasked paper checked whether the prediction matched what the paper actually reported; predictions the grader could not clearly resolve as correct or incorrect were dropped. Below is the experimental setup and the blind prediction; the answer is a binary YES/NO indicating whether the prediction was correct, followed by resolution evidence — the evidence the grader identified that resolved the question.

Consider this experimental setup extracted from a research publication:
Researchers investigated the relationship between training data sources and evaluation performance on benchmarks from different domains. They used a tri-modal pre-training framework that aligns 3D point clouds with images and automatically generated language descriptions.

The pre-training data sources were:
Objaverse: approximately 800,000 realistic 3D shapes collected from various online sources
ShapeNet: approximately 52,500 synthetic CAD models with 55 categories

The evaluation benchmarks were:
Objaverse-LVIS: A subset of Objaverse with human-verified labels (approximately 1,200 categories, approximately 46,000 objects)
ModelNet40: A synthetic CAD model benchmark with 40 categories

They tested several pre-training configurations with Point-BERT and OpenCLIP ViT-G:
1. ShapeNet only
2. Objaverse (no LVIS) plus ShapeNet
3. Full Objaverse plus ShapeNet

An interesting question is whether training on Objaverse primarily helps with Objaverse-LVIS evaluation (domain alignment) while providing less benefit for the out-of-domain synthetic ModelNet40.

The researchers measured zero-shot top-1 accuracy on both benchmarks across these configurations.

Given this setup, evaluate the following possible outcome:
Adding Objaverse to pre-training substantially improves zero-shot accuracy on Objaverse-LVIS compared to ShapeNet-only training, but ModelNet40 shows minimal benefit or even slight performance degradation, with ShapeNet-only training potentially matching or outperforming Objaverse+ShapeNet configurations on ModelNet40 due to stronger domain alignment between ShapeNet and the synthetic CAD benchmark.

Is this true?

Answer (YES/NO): NO